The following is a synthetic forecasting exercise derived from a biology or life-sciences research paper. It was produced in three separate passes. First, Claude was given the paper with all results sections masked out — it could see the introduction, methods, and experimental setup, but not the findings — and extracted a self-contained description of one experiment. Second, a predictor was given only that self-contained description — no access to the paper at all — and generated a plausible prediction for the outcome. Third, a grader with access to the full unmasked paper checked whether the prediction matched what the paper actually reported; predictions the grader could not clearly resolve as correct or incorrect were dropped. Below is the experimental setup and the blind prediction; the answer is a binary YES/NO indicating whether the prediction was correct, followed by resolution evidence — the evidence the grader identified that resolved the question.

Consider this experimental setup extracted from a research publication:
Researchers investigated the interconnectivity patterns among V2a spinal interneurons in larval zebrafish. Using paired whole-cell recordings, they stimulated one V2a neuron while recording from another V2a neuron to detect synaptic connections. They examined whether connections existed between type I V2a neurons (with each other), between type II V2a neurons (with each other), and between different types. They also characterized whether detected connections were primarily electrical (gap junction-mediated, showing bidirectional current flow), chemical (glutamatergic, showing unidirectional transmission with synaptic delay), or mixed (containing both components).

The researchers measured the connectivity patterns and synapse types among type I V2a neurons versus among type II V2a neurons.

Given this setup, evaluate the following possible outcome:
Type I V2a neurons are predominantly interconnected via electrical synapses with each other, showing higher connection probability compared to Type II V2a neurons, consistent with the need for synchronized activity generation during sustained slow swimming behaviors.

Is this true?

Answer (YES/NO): NO